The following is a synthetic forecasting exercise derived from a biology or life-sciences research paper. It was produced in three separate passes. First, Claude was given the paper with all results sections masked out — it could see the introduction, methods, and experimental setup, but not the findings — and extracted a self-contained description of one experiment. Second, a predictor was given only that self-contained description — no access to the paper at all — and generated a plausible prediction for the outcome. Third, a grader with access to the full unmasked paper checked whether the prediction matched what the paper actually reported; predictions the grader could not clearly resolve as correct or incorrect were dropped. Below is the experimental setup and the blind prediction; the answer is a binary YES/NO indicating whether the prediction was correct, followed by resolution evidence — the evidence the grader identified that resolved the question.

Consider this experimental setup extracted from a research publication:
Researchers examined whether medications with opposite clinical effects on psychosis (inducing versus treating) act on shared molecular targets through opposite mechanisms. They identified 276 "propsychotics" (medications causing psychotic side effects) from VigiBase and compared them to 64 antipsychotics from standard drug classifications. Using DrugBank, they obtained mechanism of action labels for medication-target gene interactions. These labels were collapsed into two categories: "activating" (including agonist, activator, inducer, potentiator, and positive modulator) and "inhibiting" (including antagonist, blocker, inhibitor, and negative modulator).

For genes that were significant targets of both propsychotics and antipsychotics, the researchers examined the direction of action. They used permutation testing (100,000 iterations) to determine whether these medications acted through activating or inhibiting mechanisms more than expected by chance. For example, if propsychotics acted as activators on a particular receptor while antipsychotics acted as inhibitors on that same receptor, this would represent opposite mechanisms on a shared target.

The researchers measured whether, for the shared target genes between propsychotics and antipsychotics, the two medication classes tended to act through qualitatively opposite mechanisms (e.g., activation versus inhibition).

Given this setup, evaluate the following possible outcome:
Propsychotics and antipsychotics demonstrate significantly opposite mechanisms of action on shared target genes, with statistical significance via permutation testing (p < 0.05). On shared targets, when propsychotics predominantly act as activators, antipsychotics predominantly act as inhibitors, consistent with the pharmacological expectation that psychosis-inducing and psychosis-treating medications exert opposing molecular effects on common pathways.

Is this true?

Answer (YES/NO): YES